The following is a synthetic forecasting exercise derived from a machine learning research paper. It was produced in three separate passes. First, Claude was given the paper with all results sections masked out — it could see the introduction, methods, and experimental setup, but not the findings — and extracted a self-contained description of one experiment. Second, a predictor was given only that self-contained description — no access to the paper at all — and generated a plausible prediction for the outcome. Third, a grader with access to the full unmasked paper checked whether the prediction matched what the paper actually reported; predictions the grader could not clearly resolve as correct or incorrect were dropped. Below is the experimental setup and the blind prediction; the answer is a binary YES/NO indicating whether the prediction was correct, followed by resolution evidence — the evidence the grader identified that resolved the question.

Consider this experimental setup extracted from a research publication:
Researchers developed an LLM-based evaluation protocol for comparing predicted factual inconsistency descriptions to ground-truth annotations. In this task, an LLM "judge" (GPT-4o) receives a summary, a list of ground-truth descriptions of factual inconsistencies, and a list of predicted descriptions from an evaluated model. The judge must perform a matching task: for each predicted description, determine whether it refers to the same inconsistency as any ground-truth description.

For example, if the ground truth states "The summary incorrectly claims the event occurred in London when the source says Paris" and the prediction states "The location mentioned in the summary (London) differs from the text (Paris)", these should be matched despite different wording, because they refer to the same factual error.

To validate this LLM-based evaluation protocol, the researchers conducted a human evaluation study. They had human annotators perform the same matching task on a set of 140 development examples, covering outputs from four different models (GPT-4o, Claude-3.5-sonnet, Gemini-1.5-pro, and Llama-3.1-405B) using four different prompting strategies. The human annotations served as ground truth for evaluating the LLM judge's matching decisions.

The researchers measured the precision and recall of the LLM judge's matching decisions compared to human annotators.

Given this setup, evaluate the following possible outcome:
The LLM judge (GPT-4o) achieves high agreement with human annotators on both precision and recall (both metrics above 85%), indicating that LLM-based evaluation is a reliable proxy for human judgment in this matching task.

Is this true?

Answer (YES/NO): YES